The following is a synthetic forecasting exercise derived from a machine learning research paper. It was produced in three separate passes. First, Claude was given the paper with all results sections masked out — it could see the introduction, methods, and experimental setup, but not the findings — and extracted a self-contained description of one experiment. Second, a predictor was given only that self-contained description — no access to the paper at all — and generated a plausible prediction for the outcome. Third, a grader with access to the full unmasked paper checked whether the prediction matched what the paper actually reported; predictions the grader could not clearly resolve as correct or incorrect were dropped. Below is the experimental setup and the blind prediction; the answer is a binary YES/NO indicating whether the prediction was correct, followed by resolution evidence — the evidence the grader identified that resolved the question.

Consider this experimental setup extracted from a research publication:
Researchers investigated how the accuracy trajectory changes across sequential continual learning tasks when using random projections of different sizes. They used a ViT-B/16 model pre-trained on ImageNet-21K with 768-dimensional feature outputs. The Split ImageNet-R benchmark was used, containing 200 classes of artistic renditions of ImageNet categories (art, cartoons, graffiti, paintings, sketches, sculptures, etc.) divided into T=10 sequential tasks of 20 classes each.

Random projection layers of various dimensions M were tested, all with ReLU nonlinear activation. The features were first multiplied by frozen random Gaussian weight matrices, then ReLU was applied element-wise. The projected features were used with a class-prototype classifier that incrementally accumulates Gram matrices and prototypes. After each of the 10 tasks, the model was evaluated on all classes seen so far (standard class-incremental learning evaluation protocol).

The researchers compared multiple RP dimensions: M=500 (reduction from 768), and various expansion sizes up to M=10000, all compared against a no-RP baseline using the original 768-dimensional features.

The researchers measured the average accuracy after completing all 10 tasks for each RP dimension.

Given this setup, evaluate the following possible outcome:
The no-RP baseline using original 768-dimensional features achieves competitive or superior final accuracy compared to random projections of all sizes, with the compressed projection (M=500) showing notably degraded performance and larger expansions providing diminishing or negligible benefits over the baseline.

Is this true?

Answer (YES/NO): NO